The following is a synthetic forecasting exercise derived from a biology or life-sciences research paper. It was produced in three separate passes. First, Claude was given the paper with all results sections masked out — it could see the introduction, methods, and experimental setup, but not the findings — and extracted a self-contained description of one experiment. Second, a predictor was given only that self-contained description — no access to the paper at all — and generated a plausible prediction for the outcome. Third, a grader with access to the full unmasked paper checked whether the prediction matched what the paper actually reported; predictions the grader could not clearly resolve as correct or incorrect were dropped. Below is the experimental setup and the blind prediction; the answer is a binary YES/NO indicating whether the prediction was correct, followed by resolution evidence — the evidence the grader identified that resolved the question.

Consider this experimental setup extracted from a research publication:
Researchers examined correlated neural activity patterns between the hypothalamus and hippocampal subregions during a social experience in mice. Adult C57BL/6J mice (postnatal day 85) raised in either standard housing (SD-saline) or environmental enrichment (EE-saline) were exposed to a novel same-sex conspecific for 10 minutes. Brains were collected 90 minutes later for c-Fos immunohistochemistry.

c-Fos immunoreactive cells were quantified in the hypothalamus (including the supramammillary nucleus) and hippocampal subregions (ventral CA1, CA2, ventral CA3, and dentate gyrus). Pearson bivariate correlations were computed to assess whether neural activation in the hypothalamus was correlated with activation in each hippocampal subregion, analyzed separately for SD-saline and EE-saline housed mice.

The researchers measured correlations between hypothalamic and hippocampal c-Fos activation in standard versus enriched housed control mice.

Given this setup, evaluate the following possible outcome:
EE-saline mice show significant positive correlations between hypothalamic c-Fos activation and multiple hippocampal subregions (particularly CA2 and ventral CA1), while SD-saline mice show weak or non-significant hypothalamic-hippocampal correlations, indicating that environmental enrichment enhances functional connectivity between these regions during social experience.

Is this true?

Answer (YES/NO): NO